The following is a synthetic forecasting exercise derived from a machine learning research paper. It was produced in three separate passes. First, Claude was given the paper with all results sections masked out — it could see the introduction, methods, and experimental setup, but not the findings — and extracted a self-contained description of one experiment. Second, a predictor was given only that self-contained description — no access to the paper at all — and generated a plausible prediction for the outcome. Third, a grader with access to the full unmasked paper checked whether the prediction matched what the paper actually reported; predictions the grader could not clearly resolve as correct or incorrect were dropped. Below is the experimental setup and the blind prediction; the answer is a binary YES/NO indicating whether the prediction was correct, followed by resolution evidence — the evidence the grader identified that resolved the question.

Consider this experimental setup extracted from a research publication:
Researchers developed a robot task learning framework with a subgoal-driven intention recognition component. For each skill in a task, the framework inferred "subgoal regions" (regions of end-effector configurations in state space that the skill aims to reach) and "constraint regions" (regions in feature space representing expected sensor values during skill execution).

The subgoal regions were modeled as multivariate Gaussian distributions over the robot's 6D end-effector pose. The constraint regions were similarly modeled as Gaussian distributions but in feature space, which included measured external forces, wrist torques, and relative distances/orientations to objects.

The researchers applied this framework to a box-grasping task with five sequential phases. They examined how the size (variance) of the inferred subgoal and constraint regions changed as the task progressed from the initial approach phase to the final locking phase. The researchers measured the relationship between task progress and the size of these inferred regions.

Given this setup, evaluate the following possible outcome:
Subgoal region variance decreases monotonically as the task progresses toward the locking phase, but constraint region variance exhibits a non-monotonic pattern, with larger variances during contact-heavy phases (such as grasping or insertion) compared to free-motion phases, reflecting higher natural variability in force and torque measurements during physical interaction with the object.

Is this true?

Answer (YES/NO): NO